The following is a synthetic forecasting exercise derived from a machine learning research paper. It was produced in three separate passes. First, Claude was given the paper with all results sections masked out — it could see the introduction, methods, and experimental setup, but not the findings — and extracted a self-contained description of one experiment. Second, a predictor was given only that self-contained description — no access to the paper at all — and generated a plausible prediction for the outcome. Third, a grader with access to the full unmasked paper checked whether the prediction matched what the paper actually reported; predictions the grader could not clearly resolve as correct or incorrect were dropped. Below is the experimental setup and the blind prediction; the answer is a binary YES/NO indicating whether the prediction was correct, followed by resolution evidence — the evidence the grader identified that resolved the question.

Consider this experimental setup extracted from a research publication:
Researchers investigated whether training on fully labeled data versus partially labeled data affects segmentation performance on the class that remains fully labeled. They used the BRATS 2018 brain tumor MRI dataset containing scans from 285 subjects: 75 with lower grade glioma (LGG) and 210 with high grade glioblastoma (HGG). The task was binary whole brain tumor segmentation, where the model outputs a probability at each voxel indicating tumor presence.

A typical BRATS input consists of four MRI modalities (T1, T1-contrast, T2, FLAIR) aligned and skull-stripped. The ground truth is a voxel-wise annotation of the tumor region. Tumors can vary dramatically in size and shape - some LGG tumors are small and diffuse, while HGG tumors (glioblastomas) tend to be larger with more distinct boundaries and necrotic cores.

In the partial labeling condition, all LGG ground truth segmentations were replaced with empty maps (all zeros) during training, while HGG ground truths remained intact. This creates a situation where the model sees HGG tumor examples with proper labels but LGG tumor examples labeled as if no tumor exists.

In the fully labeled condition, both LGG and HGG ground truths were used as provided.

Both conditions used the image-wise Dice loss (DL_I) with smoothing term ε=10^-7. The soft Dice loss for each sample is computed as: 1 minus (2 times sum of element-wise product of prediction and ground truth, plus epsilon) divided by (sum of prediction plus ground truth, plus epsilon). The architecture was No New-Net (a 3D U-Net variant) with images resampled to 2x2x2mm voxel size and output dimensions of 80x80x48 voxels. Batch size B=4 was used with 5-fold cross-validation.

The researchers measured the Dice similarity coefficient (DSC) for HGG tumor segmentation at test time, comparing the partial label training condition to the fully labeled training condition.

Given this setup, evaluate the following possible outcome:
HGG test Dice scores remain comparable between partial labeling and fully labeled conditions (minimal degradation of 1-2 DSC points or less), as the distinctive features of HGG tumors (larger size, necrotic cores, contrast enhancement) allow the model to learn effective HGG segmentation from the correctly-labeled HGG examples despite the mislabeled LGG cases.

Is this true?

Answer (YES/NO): YES